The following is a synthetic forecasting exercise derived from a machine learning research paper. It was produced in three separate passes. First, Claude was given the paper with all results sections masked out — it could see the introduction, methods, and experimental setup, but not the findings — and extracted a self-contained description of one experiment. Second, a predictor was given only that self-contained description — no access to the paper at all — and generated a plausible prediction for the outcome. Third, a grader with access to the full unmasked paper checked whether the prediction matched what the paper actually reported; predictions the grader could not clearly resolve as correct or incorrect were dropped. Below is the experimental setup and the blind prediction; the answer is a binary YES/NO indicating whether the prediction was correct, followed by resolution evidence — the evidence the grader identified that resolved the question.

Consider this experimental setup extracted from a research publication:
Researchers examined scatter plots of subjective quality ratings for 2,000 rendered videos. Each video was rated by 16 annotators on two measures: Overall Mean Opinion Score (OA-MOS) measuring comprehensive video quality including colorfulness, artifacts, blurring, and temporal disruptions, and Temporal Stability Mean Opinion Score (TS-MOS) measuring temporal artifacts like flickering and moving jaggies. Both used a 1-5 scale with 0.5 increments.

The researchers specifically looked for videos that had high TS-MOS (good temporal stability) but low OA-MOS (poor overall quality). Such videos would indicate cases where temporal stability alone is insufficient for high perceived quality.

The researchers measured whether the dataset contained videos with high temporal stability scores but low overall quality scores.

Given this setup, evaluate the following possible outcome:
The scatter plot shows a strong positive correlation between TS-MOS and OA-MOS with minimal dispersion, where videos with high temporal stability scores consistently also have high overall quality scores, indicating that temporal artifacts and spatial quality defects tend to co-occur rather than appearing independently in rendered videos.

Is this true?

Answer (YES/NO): NO